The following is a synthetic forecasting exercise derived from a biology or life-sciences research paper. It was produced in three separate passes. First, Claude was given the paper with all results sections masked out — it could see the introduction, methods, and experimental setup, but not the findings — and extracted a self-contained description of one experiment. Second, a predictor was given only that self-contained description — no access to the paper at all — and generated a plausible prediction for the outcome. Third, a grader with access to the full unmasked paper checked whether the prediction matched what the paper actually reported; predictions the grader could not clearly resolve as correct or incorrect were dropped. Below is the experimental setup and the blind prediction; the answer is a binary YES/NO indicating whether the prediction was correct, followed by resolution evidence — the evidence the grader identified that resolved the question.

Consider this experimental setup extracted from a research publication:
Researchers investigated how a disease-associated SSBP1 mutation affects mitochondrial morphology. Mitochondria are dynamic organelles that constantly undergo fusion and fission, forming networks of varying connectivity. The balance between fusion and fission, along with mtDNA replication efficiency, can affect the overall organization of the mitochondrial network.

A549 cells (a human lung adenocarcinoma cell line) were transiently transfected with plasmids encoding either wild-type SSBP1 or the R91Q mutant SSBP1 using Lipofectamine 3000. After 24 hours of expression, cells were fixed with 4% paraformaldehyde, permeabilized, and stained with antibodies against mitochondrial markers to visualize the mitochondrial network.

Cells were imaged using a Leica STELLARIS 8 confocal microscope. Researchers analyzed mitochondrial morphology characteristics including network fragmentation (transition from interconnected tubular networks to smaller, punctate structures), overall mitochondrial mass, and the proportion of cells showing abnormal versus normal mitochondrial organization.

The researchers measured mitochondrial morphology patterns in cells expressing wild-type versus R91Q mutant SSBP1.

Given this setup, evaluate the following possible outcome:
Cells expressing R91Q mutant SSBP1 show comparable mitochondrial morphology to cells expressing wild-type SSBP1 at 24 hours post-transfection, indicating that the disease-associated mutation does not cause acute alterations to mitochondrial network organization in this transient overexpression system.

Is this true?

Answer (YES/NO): NO